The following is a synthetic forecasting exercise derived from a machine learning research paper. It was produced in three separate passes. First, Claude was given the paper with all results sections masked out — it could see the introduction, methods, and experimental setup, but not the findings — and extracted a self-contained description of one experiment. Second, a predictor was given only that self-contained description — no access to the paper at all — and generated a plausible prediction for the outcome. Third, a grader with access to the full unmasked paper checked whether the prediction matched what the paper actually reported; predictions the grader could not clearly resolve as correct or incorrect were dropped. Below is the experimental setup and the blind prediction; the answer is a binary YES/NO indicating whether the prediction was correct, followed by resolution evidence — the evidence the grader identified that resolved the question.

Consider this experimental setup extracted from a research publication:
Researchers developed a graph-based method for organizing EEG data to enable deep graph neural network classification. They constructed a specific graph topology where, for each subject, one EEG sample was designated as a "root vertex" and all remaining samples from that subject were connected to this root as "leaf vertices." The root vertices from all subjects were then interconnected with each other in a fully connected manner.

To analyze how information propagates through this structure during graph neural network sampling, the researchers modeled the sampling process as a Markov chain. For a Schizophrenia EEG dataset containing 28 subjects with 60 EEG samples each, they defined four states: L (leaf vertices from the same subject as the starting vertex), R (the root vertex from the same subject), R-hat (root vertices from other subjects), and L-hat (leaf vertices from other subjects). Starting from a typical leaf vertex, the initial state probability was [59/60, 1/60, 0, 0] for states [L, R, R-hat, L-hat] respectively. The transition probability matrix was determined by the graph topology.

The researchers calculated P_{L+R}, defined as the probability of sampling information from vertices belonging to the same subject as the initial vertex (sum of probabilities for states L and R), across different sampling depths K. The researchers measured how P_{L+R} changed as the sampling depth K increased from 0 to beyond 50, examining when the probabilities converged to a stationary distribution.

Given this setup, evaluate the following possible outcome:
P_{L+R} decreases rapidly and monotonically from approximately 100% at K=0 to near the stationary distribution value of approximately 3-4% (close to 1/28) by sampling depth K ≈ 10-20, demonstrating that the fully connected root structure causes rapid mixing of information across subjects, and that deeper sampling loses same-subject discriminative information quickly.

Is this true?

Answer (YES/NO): NO